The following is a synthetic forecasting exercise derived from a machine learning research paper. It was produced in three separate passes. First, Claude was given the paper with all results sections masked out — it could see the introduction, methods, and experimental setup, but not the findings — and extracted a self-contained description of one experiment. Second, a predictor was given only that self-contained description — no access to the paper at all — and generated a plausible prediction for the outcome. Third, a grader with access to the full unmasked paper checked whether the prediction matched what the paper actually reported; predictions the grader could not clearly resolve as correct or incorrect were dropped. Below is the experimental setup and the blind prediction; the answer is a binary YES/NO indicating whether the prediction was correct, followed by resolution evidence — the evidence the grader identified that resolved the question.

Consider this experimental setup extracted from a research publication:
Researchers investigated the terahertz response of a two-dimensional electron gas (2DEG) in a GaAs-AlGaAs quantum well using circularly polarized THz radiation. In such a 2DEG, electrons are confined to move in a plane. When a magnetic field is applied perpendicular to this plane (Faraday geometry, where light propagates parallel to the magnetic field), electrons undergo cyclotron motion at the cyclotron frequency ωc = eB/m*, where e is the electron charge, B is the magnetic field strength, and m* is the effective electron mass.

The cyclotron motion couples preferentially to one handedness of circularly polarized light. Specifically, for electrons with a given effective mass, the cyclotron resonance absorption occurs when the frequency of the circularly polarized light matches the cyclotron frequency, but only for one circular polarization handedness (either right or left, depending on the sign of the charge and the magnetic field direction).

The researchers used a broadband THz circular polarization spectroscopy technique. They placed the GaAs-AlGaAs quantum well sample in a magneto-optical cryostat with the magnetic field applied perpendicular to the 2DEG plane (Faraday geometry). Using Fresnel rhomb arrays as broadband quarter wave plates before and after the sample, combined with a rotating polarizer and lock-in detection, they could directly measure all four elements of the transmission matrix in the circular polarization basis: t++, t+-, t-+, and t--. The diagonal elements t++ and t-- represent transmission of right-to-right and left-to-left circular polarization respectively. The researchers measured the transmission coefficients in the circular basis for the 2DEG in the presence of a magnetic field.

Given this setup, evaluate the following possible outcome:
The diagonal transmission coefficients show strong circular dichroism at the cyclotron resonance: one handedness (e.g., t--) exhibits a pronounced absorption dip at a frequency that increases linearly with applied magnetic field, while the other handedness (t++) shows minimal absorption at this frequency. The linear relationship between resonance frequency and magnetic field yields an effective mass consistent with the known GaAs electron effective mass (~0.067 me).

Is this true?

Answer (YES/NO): NO